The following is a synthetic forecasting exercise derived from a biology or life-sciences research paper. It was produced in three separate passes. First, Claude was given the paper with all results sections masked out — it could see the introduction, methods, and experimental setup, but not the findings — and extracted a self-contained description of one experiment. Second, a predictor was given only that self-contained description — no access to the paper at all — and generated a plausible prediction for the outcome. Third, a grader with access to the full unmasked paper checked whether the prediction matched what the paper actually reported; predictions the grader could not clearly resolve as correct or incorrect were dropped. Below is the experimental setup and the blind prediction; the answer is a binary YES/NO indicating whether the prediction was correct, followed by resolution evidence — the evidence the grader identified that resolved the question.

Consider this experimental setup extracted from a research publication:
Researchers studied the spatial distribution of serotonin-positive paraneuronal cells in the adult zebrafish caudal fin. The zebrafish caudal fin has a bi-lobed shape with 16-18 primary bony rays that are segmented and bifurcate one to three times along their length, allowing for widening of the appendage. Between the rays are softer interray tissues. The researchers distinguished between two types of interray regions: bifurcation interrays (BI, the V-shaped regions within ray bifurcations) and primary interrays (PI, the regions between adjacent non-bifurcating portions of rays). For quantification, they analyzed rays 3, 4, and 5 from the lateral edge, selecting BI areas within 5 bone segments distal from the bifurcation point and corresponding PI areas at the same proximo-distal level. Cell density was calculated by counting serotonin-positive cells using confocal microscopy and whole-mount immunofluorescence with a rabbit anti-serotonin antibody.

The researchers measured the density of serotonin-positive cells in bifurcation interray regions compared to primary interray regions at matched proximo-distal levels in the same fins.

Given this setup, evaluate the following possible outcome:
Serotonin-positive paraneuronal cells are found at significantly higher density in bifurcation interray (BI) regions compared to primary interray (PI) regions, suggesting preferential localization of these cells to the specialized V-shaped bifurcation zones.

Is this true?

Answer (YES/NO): YES